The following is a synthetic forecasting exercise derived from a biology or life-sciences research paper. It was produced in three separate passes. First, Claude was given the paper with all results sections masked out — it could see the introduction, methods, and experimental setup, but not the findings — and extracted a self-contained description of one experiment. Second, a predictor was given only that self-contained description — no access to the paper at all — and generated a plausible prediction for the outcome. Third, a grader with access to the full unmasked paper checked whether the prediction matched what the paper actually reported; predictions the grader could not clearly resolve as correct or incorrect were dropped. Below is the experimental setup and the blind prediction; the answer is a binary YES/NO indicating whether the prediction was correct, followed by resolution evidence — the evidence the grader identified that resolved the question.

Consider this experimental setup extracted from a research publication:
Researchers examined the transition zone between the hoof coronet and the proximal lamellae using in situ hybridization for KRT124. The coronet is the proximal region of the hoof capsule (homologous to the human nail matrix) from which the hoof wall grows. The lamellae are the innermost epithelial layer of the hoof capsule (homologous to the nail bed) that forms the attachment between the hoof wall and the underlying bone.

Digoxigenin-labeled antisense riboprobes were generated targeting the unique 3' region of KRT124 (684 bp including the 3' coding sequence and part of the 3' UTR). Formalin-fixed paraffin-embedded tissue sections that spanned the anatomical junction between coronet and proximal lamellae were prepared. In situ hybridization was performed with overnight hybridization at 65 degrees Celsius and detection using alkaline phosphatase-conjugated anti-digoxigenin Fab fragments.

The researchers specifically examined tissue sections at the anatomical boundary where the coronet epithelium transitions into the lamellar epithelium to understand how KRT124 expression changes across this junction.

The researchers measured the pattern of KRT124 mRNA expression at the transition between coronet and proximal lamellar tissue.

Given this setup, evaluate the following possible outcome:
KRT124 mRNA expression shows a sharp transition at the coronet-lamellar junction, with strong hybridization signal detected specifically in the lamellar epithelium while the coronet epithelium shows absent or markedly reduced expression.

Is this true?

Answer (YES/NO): YES